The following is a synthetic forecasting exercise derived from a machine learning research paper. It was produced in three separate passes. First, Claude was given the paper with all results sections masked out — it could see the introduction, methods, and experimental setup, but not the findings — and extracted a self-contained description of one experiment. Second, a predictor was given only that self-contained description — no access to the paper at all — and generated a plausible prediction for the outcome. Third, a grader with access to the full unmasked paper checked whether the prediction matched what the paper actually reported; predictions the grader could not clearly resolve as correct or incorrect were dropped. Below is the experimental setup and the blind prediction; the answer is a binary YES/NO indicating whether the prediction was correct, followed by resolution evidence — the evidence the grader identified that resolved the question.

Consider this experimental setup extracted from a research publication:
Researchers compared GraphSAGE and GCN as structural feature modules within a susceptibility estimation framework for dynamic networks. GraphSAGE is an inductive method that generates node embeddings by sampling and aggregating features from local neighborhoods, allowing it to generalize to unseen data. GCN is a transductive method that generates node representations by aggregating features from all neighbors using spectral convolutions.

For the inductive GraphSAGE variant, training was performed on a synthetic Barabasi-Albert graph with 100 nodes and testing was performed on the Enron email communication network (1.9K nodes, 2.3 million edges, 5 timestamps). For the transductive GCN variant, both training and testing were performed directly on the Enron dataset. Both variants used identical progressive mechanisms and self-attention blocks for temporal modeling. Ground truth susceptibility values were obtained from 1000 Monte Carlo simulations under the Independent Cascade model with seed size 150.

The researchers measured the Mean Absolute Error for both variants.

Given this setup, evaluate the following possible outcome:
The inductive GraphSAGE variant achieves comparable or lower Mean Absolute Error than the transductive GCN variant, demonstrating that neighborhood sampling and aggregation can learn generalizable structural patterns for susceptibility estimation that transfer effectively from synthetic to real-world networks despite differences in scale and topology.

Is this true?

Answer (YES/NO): YES